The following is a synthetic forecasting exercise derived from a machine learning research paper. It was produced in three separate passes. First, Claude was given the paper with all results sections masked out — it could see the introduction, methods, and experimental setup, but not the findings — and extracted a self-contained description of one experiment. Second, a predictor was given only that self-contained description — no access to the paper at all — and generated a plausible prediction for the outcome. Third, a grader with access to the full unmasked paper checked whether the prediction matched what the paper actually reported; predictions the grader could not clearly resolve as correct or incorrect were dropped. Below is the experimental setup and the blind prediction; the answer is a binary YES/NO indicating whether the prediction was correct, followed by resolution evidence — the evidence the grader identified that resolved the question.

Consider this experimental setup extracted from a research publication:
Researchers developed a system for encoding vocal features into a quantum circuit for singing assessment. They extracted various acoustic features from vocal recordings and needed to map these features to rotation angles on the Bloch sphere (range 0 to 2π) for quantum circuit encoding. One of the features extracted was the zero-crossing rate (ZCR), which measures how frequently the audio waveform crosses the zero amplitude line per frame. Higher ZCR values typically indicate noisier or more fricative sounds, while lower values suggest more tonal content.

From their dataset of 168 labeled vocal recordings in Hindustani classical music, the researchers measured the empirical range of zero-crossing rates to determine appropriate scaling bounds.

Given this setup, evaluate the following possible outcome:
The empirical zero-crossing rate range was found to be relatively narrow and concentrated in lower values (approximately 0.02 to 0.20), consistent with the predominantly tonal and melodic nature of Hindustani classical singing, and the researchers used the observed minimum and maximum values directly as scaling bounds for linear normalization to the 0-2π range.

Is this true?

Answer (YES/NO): NO